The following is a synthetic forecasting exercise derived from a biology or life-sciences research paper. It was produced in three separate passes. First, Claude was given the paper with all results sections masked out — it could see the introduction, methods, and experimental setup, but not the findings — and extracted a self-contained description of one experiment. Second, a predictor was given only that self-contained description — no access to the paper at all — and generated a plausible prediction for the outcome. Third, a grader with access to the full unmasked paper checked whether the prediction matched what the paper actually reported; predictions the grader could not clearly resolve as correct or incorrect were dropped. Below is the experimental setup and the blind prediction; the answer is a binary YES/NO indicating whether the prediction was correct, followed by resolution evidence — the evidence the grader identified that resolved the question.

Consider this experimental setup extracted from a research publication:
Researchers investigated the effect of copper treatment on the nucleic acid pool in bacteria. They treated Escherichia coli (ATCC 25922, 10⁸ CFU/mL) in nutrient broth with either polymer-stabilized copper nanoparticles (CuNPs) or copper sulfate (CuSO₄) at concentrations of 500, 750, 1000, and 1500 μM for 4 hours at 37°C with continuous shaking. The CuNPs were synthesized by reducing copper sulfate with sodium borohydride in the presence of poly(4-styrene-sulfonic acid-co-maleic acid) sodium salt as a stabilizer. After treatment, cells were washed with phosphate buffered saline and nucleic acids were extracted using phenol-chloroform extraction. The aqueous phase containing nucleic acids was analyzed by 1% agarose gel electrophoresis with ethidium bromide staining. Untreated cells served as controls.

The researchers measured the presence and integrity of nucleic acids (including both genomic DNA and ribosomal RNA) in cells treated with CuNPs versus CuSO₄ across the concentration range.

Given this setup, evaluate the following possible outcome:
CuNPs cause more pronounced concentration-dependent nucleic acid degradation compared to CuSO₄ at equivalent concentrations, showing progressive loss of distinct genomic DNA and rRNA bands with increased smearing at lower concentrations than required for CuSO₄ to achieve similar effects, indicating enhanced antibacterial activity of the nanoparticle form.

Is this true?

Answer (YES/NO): YES